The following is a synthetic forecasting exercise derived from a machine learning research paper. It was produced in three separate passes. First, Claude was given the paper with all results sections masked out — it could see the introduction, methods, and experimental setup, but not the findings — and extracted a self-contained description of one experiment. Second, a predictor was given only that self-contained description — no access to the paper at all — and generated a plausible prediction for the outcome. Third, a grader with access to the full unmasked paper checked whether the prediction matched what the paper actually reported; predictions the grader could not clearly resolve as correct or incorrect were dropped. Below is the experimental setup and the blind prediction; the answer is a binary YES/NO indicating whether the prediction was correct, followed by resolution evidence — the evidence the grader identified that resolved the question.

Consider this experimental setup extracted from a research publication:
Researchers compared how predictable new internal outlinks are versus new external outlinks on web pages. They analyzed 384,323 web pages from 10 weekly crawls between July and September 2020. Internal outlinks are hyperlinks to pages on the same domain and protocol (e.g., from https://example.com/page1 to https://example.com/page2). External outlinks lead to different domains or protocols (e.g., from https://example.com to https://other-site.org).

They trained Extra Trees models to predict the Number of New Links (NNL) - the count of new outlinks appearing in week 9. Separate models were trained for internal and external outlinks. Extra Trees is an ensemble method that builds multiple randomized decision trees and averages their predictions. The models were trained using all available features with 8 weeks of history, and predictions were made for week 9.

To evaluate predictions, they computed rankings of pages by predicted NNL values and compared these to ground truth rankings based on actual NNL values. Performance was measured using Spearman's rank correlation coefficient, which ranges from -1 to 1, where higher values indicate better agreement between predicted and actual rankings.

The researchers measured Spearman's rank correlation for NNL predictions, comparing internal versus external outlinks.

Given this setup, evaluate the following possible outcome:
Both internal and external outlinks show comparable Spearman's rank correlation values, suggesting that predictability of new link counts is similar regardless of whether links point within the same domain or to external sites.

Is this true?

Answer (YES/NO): NO